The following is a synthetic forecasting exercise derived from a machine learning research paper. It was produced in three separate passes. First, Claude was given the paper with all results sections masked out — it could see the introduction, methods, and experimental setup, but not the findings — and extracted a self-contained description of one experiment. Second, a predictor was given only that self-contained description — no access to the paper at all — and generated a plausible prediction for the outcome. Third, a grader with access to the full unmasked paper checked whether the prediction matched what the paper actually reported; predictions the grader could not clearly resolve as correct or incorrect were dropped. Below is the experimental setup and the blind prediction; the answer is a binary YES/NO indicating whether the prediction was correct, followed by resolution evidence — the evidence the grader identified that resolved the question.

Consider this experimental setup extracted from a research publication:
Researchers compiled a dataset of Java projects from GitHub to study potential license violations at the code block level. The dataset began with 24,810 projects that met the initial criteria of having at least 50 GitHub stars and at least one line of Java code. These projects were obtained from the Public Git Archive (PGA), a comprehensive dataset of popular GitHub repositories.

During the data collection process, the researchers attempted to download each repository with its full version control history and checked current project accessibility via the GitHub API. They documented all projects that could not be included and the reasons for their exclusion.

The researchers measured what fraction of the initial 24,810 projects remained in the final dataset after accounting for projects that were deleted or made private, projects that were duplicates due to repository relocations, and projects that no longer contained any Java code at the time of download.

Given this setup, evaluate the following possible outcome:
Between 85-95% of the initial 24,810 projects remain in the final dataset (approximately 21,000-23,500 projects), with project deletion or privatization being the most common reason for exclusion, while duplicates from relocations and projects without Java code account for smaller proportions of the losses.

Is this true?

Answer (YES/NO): NO